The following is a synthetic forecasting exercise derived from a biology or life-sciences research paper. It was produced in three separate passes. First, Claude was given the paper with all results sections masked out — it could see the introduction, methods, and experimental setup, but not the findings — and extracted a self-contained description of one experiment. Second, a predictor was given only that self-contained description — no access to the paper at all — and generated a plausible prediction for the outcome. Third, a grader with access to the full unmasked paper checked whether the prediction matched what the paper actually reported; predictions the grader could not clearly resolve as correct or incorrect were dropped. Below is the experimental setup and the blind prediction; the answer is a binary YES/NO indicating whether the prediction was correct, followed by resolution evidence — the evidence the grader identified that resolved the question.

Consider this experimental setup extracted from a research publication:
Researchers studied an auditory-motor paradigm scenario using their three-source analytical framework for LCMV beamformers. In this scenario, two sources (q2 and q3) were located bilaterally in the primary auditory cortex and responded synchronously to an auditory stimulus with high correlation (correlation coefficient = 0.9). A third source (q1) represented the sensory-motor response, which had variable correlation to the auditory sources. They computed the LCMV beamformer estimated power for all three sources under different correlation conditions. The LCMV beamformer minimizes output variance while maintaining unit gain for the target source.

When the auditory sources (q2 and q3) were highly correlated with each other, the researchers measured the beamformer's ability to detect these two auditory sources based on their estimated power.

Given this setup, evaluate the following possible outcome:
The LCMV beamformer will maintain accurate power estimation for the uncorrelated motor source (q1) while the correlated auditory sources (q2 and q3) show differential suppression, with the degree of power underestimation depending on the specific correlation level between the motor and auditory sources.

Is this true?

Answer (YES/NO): NO